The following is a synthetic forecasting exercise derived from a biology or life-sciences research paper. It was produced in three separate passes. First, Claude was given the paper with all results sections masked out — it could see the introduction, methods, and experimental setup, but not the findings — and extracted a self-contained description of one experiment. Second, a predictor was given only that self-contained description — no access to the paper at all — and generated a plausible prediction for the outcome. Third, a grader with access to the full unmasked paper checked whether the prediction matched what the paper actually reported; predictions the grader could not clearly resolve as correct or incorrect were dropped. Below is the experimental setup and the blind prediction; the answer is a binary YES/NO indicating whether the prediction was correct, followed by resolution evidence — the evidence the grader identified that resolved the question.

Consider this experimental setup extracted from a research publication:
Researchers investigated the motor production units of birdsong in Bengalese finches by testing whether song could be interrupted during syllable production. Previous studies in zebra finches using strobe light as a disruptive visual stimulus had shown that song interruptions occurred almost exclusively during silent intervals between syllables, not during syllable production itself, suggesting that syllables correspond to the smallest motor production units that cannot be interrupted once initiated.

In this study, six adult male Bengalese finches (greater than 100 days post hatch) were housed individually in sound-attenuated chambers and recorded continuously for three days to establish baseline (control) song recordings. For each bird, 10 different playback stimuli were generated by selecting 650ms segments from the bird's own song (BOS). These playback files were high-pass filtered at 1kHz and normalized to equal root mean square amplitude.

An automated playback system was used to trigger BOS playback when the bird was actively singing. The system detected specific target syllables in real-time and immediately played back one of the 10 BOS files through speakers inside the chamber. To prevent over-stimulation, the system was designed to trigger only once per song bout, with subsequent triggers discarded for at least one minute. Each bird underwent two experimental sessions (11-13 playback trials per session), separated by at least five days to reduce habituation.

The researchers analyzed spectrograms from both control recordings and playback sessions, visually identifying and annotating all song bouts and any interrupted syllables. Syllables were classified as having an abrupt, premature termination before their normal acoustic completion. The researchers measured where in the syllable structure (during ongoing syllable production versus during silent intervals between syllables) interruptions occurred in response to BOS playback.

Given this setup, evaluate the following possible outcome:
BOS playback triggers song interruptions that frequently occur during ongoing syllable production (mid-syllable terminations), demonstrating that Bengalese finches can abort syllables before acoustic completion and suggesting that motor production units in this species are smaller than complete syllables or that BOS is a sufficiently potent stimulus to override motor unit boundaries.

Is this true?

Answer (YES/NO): YES